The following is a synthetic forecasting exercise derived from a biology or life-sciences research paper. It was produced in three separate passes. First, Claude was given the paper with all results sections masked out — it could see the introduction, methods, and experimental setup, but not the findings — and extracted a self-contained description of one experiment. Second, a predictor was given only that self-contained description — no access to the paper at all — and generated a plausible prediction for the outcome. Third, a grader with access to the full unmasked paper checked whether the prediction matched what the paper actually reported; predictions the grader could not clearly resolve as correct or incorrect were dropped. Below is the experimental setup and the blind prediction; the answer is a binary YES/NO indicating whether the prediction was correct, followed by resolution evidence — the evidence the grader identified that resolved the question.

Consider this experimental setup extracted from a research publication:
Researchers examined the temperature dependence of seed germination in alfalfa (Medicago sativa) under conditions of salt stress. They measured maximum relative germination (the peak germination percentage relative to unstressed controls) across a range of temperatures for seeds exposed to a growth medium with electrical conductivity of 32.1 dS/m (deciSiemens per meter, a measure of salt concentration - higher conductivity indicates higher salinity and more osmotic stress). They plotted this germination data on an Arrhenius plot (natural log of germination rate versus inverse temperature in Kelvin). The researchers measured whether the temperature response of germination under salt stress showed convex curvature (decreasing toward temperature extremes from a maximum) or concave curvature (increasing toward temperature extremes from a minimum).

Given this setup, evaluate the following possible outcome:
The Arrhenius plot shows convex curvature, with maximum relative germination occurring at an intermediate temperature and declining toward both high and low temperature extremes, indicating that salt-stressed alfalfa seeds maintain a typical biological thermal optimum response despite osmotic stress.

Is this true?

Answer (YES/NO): YES